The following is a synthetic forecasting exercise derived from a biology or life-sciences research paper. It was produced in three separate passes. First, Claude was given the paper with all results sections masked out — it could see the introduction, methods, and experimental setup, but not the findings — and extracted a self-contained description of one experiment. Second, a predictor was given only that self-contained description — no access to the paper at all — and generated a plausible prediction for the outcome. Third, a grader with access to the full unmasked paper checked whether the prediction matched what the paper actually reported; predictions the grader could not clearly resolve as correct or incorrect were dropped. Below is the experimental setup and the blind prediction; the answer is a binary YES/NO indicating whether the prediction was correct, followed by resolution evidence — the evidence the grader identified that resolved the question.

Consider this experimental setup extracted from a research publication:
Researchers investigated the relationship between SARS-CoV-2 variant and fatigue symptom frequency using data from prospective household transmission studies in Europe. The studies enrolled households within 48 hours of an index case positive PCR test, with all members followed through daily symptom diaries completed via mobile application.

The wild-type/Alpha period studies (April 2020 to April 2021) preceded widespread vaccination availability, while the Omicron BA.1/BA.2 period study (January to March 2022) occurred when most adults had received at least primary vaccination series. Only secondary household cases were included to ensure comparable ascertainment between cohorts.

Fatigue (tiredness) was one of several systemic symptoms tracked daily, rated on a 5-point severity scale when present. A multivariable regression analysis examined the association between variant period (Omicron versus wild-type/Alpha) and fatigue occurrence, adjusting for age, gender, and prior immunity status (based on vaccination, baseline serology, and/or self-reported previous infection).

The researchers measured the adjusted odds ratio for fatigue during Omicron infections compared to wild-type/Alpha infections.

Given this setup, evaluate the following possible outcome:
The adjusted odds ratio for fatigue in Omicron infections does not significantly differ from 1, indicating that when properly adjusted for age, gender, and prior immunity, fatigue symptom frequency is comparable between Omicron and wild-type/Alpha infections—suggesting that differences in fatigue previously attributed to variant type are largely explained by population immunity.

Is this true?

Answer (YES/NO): NO